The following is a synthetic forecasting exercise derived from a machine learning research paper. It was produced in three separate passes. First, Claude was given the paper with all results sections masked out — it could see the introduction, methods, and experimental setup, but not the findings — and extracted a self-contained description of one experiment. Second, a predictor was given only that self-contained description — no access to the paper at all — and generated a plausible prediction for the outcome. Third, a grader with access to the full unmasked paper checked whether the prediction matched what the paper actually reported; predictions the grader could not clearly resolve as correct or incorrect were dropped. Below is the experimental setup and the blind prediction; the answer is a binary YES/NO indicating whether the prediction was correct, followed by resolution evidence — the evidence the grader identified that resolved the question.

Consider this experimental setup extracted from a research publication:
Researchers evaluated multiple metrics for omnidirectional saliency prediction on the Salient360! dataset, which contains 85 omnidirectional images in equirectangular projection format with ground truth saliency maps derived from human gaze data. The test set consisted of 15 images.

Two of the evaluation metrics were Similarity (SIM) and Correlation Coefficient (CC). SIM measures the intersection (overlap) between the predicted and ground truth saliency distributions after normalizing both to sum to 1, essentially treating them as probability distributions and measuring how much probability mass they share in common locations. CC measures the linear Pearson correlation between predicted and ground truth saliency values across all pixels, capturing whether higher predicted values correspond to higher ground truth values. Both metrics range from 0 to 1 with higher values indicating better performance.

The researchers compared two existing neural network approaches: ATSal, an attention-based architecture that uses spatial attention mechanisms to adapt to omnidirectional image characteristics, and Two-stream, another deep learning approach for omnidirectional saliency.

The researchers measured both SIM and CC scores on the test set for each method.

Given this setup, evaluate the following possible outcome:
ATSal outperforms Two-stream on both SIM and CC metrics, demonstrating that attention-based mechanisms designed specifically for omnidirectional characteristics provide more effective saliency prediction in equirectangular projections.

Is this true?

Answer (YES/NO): NO